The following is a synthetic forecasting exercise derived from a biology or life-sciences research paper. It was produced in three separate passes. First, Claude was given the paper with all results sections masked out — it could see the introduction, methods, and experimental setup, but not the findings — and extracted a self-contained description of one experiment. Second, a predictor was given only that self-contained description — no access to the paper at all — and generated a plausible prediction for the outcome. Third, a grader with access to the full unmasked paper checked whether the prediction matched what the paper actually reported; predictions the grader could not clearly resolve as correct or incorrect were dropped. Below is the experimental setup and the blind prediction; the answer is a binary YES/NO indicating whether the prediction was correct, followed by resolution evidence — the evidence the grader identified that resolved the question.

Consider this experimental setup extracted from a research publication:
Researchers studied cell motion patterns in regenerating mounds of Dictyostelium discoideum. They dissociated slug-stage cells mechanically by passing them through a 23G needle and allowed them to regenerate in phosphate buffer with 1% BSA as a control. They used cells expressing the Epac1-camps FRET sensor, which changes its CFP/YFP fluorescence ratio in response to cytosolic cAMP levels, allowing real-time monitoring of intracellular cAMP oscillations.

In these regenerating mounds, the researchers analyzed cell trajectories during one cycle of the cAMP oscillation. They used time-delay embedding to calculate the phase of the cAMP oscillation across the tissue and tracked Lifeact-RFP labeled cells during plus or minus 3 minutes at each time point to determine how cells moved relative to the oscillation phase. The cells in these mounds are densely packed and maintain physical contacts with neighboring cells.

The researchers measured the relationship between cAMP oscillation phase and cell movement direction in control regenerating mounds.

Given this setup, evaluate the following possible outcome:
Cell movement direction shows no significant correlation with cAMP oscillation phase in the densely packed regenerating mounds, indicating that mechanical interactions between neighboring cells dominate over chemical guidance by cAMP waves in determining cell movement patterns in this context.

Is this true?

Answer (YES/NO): NO